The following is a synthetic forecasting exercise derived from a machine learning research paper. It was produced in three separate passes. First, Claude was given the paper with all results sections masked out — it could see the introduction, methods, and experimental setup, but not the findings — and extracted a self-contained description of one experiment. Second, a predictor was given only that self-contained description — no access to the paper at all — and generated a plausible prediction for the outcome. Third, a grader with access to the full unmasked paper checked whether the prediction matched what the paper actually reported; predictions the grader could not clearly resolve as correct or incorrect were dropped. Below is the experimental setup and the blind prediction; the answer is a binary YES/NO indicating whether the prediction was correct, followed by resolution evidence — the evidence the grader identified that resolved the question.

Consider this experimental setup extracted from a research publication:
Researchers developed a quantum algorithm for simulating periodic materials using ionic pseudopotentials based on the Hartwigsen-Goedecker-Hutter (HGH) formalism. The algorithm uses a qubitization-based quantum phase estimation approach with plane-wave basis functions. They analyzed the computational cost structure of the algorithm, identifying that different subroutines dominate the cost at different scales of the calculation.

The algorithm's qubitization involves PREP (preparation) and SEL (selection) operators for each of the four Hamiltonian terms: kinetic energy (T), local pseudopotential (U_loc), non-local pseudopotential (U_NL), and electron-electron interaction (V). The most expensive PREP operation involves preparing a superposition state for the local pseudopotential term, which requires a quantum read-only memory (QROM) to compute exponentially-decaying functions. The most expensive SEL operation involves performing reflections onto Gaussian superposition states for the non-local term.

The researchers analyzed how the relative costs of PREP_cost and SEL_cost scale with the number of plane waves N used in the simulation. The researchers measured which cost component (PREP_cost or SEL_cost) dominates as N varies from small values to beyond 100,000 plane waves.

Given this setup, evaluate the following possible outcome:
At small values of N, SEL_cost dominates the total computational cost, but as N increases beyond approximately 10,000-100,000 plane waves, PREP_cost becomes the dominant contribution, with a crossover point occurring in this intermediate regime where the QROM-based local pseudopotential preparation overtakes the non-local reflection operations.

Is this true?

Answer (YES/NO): YES